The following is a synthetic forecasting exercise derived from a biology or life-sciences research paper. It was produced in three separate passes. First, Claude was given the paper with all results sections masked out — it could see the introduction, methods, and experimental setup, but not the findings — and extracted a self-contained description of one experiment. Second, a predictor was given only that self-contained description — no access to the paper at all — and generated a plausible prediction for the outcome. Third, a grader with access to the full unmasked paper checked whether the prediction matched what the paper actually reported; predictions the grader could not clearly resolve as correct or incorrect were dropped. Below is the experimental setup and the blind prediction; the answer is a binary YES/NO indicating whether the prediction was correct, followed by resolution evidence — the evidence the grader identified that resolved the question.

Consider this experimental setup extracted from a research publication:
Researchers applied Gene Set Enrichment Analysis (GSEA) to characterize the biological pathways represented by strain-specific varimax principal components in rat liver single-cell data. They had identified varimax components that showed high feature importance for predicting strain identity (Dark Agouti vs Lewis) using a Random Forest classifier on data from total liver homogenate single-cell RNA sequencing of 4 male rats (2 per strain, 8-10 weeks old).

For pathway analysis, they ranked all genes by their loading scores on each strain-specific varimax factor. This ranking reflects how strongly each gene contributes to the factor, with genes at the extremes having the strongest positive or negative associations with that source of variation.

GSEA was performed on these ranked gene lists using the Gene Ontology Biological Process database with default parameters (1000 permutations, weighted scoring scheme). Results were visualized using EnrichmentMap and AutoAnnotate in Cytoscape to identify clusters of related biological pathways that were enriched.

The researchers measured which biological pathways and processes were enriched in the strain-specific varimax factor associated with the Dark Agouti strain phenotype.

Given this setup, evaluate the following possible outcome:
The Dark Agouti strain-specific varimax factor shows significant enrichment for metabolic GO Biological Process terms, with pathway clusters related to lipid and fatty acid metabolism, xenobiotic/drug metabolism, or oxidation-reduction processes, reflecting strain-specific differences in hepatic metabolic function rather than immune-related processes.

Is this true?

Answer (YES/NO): YES